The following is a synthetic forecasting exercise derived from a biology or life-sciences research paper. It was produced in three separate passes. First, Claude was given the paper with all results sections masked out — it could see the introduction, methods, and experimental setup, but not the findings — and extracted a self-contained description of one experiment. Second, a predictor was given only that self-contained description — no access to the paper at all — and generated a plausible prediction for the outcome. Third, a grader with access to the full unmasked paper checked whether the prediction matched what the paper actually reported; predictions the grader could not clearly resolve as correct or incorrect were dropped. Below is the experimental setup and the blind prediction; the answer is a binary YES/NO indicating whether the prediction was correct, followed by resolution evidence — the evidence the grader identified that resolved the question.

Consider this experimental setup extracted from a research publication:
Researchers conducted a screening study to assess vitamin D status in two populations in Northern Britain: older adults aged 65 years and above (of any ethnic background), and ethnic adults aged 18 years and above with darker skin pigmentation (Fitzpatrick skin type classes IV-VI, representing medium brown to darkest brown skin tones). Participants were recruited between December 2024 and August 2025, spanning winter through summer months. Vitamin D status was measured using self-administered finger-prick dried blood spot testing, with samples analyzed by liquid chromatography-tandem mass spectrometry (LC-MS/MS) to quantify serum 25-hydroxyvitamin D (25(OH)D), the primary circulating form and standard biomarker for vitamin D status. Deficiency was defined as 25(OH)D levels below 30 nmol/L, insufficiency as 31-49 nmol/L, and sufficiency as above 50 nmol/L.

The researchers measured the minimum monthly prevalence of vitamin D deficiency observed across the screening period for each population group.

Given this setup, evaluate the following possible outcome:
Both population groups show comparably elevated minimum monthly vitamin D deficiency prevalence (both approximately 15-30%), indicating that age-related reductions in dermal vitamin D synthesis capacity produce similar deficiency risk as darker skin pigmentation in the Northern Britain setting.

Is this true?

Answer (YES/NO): NO